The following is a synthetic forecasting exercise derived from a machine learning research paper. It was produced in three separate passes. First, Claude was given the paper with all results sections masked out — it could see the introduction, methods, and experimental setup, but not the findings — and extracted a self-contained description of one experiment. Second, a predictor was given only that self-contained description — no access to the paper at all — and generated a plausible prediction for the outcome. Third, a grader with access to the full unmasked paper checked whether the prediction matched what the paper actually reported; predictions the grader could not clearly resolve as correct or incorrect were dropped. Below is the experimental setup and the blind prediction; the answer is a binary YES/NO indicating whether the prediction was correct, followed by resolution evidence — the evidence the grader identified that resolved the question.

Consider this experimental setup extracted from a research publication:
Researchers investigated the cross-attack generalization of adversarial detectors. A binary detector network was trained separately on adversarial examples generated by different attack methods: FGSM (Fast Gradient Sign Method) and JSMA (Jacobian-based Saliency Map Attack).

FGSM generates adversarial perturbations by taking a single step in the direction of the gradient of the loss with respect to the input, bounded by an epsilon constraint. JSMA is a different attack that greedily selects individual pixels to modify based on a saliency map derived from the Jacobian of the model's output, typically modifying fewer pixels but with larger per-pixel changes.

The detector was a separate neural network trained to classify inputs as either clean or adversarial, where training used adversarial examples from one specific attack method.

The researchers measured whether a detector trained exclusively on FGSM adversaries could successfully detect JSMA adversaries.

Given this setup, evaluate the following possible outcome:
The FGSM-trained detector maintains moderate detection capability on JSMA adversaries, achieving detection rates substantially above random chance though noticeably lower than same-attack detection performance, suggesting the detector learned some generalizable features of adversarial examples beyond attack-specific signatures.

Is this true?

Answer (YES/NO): NO